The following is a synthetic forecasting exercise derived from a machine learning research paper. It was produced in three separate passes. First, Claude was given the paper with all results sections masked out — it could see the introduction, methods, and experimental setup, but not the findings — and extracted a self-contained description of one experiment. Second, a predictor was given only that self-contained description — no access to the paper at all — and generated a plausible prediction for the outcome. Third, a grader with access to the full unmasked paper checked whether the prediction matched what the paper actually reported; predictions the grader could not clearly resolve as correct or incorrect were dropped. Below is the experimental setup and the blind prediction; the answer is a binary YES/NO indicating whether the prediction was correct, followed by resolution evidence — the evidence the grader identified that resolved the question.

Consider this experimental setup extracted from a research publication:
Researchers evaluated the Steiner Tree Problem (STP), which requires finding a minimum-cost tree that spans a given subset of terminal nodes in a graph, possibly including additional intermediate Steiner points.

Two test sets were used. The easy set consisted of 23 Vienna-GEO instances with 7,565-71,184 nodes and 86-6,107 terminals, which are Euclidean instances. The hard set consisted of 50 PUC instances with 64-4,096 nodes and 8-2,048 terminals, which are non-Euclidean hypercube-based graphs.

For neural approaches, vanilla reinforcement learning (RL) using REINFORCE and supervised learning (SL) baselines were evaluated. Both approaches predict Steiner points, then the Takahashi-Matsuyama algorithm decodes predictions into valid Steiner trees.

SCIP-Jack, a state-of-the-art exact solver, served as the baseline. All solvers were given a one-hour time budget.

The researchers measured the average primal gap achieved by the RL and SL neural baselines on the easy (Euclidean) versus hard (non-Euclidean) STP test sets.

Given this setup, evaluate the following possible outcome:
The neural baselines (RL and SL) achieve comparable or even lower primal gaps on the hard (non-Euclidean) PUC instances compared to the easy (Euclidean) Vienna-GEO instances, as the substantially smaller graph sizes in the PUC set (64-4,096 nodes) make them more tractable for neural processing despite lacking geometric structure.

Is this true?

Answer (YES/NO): YES